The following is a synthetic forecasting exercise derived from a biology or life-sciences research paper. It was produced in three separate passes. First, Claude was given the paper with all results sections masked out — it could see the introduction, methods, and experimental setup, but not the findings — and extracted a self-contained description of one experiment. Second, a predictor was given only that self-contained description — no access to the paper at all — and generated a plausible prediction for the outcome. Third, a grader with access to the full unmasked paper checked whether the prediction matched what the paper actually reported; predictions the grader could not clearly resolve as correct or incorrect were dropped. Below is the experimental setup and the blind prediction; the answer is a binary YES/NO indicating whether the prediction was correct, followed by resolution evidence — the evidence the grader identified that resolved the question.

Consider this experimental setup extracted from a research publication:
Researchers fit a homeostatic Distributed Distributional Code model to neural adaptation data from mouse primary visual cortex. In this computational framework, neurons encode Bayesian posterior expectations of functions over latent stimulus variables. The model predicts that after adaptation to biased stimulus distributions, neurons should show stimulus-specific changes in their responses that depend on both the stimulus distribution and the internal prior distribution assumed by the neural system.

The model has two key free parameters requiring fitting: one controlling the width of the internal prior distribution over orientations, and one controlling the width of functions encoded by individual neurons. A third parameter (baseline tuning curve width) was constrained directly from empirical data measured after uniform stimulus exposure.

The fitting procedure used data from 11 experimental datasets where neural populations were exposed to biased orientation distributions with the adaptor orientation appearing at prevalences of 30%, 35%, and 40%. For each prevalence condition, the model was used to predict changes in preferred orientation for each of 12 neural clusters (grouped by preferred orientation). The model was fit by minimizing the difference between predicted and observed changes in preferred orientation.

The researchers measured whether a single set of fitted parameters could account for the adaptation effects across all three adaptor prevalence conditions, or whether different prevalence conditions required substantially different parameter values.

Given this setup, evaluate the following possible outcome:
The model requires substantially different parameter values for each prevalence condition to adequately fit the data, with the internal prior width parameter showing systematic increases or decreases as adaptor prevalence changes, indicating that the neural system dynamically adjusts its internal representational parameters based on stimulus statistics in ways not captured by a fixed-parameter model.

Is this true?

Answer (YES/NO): NO